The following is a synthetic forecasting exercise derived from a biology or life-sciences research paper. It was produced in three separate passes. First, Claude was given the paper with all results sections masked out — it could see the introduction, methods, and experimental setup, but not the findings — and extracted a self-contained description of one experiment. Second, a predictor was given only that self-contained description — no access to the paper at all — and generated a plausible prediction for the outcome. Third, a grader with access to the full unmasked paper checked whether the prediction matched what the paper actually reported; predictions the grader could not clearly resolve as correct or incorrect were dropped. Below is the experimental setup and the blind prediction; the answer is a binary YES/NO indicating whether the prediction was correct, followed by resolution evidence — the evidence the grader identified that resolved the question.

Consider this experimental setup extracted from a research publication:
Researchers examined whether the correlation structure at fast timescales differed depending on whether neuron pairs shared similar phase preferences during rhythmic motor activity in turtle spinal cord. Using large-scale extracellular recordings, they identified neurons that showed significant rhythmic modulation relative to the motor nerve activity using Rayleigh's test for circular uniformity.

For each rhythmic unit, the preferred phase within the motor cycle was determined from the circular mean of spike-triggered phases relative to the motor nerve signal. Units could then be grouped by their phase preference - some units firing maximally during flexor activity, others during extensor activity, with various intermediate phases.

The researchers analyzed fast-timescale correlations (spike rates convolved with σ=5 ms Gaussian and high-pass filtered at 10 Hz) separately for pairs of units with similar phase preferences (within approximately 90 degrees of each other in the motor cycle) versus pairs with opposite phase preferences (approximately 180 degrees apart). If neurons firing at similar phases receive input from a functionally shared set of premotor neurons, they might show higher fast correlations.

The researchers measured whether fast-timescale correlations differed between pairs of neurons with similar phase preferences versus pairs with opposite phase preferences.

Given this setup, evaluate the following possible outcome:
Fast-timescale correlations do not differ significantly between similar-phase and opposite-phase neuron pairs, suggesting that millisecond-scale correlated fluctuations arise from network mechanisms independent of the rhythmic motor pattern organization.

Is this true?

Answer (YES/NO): YES